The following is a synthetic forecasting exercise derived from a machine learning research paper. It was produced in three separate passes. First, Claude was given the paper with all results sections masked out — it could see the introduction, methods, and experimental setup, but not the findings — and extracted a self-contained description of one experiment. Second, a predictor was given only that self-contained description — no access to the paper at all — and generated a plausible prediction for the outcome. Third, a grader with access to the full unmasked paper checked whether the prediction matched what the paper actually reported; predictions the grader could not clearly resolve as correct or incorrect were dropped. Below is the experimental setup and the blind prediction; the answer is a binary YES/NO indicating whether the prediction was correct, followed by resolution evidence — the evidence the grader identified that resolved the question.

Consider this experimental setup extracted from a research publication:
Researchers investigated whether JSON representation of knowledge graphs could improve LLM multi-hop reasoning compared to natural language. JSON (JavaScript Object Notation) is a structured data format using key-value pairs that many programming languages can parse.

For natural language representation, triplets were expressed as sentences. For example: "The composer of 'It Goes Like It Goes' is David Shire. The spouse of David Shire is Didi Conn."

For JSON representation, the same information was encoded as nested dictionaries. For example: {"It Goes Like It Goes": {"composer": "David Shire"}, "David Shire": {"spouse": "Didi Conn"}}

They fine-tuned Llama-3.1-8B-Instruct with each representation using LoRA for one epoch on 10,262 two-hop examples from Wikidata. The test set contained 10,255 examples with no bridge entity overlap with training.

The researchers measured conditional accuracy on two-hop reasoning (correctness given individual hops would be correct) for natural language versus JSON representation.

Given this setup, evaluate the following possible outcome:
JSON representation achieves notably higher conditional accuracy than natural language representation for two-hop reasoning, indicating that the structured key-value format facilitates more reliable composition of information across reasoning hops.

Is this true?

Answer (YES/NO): NO